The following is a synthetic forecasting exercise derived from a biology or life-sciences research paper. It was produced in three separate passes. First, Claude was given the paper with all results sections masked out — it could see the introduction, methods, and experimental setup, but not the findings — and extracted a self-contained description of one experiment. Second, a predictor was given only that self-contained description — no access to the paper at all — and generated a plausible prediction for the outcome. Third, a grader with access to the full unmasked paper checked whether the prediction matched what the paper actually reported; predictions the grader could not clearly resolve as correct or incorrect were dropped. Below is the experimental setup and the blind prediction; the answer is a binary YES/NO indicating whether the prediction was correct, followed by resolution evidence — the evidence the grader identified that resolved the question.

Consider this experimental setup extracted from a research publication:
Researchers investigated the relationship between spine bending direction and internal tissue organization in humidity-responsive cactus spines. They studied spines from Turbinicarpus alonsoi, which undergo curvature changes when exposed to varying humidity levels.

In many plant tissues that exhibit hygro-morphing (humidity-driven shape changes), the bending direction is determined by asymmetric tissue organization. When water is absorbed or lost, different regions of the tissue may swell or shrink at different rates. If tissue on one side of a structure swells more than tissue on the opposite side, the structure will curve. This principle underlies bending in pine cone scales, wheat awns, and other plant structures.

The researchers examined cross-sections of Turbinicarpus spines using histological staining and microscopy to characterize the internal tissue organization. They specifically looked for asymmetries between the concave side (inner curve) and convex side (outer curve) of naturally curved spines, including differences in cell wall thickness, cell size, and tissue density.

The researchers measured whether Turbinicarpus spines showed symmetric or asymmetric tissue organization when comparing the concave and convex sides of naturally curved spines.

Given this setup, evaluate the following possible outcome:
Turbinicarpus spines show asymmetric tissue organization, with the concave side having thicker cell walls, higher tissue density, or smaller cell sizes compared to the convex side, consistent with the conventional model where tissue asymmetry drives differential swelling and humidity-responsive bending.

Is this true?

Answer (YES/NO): NO